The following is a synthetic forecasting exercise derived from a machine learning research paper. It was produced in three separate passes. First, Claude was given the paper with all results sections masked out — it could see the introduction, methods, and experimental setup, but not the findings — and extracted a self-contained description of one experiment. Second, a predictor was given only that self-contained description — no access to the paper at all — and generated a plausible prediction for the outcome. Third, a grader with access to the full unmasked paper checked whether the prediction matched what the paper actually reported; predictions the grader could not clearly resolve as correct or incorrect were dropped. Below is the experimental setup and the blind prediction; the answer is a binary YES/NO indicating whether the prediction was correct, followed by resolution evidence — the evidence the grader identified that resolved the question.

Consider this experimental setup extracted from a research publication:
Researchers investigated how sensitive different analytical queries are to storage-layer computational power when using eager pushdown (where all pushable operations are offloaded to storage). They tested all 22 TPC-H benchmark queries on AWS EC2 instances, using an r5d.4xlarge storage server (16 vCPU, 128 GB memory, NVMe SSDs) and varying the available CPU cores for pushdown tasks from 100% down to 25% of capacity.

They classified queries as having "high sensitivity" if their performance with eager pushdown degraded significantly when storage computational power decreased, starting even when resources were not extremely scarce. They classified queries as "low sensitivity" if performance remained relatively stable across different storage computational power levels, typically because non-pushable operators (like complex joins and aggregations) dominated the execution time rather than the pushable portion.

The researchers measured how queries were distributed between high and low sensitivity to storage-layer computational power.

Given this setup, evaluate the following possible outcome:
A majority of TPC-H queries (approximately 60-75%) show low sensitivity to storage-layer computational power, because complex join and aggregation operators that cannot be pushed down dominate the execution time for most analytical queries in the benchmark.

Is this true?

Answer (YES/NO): NO